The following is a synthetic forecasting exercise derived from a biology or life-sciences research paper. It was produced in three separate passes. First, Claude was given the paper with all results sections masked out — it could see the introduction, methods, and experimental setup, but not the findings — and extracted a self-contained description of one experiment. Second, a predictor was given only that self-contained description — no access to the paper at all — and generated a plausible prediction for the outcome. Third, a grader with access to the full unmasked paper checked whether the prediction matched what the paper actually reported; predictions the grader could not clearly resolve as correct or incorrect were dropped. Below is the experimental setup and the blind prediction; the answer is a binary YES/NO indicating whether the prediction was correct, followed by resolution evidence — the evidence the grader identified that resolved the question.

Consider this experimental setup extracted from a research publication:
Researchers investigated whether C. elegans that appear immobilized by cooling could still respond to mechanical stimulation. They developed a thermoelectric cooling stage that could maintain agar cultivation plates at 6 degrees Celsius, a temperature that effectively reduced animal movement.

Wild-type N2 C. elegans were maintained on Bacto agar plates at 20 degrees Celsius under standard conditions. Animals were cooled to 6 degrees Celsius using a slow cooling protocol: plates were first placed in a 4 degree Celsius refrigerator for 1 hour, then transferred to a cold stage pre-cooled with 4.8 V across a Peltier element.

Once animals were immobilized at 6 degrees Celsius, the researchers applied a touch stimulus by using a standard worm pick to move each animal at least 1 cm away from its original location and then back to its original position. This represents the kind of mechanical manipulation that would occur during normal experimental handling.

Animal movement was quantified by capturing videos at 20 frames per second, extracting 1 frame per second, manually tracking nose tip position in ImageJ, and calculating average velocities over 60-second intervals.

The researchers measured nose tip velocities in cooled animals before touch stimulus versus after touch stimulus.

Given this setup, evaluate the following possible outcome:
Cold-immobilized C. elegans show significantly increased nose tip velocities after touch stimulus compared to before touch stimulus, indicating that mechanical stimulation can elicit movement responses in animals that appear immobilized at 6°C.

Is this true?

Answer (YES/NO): YES